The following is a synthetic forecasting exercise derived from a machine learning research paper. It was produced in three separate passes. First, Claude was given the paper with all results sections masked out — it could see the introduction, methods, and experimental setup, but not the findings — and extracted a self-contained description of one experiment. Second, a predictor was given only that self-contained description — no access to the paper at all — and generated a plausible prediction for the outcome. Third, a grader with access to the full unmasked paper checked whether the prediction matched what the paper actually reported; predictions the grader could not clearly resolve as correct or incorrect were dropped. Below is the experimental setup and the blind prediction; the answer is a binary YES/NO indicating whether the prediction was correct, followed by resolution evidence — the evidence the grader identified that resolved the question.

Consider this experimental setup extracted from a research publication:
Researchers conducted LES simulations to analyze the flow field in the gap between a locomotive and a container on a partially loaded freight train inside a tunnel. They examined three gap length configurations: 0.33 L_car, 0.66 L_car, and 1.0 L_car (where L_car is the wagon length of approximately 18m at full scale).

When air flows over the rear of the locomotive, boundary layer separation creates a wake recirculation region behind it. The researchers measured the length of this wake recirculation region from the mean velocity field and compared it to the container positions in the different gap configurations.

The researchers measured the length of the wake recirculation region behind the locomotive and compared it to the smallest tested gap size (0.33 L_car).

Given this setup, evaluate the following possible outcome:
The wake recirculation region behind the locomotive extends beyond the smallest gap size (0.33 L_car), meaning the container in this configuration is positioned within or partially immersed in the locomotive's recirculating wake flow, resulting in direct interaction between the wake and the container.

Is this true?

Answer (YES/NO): NO